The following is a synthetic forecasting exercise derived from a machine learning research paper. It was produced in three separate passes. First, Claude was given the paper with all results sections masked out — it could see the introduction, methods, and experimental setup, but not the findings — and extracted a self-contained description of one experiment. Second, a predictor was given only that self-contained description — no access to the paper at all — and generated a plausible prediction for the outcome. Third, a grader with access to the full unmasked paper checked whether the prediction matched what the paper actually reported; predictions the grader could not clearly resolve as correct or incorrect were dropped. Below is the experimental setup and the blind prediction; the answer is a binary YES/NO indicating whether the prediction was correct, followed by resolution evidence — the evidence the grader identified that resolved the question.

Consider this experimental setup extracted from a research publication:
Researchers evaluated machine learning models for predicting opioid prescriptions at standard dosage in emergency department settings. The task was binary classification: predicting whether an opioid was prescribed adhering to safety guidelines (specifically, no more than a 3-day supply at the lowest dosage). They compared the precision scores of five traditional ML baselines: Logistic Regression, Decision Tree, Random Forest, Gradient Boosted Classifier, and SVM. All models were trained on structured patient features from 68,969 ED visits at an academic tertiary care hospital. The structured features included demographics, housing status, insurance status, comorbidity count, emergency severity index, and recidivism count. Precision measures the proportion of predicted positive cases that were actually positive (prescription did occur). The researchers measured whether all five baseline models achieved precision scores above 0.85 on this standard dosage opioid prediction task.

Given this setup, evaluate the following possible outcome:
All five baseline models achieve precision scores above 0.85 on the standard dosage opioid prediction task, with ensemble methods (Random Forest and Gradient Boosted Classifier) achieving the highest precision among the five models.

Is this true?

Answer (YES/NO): NO